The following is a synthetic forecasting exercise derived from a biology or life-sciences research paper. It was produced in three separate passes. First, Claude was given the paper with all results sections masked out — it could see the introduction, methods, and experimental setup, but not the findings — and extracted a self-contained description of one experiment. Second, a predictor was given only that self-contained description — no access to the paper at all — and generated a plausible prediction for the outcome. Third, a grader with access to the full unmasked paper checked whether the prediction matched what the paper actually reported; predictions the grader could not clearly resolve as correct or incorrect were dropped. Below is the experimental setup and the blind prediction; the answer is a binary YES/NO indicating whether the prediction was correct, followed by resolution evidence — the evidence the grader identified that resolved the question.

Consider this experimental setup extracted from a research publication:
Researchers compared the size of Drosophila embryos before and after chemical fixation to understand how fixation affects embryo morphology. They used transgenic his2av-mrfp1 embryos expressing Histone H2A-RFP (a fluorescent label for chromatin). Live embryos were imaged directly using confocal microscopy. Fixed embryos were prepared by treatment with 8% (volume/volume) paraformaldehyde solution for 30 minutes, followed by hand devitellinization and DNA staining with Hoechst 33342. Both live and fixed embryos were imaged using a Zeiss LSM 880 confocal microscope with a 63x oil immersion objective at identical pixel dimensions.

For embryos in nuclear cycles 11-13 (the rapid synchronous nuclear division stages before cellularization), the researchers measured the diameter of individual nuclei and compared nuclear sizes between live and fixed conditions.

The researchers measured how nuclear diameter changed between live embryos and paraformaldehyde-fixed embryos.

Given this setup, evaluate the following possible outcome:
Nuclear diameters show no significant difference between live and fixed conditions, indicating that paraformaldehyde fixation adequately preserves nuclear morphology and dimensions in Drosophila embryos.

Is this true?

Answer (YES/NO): NO